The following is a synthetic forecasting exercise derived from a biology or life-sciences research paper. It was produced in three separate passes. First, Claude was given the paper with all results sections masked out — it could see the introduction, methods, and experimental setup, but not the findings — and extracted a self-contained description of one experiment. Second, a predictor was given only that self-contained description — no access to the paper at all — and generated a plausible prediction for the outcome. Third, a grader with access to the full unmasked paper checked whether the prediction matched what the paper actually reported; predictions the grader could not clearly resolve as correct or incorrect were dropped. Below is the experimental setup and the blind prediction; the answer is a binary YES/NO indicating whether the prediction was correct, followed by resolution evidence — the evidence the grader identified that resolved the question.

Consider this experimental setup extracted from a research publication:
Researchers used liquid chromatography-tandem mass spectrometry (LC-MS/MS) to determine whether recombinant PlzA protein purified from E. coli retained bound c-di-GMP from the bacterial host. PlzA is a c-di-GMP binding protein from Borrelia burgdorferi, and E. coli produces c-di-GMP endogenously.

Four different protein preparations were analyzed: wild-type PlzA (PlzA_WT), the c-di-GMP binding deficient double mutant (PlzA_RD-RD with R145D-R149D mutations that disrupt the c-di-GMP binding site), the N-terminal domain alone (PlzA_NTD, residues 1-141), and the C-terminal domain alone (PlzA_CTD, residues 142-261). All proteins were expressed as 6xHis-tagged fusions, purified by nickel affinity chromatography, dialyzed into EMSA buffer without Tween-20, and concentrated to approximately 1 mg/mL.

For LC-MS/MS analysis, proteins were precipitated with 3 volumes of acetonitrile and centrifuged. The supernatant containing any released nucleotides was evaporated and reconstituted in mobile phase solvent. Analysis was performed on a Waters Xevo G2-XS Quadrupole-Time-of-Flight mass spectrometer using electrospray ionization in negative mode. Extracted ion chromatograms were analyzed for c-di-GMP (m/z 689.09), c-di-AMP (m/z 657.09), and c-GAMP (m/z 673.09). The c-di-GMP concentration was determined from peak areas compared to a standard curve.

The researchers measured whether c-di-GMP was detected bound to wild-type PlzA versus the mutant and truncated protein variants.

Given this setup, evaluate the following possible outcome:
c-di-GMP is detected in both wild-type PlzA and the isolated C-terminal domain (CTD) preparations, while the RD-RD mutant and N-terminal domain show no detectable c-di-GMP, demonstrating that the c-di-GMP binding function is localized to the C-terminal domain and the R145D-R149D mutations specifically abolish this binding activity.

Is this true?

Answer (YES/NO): YES